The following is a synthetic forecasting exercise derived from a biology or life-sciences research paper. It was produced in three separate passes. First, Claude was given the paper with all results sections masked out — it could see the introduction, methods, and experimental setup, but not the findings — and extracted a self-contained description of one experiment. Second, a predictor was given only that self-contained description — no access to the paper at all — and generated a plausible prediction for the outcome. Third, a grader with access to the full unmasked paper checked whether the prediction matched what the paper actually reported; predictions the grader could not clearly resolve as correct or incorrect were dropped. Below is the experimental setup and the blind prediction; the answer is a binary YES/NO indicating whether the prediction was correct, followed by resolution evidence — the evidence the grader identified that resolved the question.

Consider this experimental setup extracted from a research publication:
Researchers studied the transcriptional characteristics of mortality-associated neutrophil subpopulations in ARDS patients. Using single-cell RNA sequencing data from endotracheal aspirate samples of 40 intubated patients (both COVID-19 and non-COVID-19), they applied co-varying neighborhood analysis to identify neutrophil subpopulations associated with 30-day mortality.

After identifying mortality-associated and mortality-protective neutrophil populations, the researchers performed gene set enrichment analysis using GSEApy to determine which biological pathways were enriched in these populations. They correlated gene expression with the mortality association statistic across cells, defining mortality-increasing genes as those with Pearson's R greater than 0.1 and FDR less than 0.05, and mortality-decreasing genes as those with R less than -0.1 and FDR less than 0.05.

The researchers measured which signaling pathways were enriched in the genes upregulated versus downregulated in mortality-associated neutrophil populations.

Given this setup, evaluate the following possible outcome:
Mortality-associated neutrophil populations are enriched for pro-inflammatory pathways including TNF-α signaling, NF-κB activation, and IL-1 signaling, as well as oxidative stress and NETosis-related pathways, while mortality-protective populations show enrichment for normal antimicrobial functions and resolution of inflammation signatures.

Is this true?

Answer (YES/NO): NO